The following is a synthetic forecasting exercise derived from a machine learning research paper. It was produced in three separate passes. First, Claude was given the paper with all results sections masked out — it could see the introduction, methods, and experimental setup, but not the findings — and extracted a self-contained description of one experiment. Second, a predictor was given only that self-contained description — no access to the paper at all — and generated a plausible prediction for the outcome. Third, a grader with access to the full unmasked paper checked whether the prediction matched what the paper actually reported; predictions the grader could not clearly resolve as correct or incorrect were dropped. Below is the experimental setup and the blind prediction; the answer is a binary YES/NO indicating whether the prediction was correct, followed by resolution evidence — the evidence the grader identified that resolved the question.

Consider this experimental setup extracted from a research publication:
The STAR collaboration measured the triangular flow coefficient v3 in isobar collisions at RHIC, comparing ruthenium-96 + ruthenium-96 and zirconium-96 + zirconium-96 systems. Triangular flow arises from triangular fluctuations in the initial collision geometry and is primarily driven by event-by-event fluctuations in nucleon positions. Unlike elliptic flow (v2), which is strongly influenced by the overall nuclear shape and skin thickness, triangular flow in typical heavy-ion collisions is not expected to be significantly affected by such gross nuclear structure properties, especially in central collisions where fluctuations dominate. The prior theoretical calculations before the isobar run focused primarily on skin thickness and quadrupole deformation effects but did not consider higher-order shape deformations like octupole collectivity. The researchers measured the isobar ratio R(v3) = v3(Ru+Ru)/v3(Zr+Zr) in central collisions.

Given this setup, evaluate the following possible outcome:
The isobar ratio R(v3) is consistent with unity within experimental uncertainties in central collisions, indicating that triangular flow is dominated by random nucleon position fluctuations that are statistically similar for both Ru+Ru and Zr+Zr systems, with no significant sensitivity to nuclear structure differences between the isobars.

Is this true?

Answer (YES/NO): NO